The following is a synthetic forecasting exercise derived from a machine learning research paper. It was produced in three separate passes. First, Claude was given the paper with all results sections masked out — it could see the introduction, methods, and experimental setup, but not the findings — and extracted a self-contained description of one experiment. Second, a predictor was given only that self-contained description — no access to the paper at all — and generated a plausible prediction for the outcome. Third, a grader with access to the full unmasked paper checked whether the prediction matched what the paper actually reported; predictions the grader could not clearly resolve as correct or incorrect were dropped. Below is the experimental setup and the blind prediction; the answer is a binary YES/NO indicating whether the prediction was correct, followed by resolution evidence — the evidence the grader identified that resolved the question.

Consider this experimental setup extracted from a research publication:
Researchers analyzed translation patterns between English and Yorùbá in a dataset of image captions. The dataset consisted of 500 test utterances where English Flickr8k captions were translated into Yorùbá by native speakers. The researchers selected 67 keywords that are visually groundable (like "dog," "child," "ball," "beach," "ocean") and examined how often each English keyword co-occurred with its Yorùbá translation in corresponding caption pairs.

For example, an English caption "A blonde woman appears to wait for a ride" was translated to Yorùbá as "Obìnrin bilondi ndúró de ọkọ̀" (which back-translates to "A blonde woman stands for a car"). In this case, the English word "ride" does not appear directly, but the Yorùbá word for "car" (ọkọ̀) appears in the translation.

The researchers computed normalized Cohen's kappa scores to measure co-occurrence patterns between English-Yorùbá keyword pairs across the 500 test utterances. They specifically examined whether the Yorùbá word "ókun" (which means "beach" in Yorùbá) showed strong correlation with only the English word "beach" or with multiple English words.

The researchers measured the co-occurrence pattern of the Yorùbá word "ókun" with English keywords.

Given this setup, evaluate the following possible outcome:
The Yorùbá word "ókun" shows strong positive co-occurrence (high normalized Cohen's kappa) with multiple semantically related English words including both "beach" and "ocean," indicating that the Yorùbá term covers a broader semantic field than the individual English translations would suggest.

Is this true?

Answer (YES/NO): YES